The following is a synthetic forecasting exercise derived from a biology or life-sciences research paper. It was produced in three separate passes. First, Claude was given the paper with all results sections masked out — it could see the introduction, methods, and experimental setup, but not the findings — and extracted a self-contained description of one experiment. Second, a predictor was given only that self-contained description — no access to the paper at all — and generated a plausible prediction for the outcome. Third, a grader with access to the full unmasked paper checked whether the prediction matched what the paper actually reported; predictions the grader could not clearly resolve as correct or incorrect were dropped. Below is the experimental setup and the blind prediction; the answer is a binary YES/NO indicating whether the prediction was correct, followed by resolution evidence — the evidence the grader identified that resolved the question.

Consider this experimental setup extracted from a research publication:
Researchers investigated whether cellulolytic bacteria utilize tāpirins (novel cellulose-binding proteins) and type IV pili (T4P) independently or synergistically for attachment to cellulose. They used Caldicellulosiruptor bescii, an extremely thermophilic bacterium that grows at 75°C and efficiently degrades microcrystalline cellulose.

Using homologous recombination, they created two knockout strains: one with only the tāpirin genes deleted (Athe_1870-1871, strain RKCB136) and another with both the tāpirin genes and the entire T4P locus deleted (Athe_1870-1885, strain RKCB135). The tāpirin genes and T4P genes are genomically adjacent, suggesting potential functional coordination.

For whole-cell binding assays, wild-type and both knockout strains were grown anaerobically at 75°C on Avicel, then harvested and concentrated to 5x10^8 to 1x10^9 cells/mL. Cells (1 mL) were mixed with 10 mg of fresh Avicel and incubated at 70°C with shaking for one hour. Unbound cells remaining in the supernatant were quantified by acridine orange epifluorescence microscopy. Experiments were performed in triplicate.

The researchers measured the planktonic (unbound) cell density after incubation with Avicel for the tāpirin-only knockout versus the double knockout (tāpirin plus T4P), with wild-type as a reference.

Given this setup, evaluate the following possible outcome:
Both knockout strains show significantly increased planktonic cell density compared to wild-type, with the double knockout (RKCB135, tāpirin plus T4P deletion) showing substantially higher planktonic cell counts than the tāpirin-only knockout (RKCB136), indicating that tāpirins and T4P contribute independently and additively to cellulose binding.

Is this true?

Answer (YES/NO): NO